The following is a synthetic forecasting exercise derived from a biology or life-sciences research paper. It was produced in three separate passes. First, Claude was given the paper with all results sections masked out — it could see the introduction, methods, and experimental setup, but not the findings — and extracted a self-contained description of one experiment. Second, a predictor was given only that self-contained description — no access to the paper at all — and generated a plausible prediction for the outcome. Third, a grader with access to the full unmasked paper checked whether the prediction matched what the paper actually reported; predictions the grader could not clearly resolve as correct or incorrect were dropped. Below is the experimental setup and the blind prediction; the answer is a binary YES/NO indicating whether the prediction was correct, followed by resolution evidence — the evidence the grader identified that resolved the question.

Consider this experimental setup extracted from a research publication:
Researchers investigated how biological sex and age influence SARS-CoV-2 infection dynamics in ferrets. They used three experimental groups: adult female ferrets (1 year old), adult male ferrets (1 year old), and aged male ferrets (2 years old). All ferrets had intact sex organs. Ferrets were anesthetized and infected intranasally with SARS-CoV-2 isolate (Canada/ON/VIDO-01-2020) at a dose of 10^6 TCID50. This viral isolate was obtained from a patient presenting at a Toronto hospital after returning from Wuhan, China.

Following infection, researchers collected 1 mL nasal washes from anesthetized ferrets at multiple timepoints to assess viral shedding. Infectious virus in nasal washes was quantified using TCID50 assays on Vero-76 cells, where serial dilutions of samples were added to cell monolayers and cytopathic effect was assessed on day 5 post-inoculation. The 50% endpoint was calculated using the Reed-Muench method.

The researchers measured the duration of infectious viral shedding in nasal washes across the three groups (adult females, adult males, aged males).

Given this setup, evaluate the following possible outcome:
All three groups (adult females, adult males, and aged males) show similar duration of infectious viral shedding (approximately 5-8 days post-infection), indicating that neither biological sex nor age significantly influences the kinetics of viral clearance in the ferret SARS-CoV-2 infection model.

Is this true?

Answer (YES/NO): NO